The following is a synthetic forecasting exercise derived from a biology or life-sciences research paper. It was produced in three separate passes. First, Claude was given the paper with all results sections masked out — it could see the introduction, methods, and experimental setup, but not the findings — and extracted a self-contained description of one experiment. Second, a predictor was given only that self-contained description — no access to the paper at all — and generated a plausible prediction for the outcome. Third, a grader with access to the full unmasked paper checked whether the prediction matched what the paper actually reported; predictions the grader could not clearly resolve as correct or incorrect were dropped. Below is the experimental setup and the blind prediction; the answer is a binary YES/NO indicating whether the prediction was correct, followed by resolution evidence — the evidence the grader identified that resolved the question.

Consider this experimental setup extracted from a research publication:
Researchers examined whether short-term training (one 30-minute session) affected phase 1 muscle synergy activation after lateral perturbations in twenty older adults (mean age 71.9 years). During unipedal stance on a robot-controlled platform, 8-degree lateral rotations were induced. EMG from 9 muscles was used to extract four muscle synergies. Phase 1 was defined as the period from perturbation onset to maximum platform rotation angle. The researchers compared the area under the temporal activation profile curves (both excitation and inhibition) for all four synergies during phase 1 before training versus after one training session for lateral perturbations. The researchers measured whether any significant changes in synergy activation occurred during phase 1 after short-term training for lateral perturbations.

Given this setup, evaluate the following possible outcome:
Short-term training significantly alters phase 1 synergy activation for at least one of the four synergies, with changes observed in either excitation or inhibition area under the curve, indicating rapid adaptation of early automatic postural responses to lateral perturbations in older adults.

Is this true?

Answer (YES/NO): NO